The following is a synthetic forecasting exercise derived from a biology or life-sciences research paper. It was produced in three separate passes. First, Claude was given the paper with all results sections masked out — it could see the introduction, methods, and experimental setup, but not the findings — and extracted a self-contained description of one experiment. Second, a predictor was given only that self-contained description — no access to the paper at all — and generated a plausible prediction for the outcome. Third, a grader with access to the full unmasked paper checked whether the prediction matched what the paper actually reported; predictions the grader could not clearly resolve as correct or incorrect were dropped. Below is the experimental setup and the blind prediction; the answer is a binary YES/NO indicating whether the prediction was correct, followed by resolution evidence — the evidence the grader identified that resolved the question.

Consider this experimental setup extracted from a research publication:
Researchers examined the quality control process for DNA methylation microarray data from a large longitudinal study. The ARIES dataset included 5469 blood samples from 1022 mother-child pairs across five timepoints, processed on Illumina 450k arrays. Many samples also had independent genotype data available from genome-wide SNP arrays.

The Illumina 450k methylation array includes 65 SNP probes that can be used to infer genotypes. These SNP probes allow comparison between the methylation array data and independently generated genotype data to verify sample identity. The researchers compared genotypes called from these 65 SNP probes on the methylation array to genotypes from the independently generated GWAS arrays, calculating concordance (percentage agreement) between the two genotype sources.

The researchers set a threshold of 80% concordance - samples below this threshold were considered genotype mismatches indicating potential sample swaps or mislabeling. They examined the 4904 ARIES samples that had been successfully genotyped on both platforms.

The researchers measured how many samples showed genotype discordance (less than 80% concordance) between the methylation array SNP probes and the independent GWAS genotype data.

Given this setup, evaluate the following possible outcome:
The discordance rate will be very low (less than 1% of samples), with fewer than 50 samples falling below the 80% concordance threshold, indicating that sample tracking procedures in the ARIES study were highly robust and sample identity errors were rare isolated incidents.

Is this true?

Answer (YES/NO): NO